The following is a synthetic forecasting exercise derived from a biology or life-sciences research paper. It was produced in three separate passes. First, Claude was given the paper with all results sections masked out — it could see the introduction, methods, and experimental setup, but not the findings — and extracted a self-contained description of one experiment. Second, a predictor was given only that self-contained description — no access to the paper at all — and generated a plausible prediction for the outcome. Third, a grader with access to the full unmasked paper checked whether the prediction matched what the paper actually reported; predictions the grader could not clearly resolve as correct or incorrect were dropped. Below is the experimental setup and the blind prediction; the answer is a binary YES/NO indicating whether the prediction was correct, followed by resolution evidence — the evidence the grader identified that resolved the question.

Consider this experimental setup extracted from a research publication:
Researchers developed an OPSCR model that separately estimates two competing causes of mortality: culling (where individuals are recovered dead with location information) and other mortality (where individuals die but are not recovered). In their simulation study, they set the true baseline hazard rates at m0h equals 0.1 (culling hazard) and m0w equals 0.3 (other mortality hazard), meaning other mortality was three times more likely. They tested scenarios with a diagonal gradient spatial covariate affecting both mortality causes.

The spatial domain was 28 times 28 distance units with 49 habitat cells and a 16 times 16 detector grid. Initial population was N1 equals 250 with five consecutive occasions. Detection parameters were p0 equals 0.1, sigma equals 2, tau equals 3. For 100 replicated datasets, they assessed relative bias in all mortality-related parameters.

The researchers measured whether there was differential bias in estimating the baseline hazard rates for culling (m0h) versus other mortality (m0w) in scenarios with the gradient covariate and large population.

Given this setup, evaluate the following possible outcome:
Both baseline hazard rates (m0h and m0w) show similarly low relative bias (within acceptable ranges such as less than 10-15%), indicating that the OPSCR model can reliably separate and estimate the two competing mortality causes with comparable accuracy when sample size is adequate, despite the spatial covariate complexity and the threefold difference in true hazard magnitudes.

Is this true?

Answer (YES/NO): YES